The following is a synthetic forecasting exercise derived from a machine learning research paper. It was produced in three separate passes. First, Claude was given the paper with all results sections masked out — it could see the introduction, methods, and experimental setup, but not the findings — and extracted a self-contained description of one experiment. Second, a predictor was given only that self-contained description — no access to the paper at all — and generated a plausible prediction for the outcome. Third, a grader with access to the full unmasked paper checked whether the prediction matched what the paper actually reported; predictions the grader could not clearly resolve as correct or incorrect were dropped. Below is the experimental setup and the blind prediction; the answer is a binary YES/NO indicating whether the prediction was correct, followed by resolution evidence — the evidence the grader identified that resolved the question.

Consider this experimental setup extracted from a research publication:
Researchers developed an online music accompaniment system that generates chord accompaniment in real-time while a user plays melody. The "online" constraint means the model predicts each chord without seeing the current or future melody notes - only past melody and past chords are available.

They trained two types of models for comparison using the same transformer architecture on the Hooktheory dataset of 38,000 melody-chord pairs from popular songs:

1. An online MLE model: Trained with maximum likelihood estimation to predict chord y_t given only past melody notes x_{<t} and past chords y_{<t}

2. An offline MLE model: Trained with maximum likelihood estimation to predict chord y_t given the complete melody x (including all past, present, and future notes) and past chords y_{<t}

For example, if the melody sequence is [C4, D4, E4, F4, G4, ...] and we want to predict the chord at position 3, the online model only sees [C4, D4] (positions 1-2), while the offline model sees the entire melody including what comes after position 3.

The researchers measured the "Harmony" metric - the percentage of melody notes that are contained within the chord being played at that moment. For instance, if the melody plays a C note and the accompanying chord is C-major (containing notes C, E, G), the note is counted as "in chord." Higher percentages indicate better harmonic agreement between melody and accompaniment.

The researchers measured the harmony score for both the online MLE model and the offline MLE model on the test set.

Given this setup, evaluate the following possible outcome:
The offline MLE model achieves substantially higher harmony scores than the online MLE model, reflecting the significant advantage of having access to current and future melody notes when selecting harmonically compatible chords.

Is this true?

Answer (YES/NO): YES